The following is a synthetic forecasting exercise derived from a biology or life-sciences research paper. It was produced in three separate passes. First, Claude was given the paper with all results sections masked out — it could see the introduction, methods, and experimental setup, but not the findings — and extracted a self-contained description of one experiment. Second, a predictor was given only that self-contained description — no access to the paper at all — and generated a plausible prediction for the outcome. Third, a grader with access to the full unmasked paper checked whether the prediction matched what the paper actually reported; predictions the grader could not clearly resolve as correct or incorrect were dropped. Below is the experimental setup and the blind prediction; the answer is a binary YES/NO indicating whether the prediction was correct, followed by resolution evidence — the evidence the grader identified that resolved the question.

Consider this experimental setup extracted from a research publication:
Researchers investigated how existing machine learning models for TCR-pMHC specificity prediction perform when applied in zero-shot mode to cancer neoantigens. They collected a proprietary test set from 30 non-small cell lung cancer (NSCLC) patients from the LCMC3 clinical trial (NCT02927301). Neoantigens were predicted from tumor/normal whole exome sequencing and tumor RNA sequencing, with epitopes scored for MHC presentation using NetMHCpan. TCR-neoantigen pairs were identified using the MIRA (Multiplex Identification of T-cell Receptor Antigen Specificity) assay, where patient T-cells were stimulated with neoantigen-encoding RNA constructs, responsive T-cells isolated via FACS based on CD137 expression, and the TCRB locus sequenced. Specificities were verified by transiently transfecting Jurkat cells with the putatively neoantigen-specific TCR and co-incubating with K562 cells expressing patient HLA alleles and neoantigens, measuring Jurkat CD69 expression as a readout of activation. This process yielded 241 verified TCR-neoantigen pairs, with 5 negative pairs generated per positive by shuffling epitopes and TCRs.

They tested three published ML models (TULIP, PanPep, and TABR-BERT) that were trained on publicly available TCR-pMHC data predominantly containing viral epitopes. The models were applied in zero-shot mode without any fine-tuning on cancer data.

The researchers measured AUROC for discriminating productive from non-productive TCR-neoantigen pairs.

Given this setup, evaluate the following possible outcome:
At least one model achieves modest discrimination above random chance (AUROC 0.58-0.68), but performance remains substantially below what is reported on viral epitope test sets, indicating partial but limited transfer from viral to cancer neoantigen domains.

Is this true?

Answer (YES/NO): NO